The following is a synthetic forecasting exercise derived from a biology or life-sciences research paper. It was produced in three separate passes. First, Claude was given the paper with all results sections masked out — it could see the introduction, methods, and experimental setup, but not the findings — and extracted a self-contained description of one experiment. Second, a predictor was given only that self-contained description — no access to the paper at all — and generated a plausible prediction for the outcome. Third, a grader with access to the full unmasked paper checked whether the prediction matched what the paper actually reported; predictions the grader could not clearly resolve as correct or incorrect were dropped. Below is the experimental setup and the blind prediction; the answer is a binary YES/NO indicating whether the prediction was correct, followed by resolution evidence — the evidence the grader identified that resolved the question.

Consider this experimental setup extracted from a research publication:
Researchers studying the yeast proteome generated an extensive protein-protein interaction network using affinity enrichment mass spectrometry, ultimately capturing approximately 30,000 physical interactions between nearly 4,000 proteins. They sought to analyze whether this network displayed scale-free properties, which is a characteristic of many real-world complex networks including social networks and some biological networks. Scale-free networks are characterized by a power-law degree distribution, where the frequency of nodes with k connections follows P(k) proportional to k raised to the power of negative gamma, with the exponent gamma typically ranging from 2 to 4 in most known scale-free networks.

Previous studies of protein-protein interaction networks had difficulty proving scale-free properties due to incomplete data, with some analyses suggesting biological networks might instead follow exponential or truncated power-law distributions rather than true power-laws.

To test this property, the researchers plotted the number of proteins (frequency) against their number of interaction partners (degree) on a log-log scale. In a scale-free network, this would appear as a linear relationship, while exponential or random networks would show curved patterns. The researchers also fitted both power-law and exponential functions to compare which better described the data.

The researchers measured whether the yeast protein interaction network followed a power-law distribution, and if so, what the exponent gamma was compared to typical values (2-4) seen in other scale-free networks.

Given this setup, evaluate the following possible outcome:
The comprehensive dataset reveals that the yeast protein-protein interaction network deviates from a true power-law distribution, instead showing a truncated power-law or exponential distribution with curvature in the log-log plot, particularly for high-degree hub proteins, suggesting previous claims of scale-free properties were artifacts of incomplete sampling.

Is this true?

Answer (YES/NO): NO